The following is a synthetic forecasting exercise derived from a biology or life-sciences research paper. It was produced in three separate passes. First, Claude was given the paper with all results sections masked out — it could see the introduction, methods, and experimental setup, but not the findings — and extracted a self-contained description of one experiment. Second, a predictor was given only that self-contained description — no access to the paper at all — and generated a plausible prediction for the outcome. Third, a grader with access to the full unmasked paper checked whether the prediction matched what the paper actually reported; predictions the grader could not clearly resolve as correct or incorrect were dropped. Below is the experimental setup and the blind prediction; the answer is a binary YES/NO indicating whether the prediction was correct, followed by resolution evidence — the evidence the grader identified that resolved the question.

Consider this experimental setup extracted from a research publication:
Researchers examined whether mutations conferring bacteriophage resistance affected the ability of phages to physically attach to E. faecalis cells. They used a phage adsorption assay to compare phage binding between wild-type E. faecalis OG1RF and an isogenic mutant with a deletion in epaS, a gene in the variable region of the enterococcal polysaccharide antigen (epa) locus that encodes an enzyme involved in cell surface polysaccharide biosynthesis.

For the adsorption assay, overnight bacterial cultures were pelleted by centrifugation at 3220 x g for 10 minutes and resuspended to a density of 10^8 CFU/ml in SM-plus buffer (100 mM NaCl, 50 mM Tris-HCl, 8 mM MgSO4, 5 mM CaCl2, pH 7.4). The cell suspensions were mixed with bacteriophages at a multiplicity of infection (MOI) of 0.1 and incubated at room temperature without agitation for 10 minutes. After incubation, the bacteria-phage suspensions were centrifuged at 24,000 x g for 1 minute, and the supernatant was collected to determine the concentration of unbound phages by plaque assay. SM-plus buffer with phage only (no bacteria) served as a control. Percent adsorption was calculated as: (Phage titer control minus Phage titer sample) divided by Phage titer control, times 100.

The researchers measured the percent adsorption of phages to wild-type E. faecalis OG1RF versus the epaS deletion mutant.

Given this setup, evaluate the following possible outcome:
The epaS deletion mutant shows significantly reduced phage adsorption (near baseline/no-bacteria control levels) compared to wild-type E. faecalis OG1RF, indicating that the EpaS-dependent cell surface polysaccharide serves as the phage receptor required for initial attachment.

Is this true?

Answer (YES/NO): YES